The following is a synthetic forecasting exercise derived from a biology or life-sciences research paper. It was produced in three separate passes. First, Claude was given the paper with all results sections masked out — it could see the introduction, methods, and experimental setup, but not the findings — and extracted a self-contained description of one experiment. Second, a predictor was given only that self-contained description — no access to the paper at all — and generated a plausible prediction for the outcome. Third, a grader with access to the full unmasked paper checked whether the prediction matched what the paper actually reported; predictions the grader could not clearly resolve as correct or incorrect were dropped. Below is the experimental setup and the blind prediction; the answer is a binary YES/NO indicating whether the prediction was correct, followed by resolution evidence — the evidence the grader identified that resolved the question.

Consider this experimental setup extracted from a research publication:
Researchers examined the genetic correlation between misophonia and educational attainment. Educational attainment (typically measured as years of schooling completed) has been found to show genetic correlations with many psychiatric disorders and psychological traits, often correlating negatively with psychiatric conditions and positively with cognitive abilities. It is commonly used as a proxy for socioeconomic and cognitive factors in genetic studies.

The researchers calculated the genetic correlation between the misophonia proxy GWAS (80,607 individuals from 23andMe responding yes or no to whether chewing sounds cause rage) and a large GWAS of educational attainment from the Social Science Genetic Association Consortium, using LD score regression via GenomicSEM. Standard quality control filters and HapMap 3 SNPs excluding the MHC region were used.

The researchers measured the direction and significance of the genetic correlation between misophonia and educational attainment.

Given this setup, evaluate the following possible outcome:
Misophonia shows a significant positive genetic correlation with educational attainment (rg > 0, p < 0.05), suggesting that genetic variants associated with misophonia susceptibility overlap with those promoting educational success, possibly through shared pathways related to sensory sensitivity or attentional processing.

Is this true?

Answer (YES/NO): NO